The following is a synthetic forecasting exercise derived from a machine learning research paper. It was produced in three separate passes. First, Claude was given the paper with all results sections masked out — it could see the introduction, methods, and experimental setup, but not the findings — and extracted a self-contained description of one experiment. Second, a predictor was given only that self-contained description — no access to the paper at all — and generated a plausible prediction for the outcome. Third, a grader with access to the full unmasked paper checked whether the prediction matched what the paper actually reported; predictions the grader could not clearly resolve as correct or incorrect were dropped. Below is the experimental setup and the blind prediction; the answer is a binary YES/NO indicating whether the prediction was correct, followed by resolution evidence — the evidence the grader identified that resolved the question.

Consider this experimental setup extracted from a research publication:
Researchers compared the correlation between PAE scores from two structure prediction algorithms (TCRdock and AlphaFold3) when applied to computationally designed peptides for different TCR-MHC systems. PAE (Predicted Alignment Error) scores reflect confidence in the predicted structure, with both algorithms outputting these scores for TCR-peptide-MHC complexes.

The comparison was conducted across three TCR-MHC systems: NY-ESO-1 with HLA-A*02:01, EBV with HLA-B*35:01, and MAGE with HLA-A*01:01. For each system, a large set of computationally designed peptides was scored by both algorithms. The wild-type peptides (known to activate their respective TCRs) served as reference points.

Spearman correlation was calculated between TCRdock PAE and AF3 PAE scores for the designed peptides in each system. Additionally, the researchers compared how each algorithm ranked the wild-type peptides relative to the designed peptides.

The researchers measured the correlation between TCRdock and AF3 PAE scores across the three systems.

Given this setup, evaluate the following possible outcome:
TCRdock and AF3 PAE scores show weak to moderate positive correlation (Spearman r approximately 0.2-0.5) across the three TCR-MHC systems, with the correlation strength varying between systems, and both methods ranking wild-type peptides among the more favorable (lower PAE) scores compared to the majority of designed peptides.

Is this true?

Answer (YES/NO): NO